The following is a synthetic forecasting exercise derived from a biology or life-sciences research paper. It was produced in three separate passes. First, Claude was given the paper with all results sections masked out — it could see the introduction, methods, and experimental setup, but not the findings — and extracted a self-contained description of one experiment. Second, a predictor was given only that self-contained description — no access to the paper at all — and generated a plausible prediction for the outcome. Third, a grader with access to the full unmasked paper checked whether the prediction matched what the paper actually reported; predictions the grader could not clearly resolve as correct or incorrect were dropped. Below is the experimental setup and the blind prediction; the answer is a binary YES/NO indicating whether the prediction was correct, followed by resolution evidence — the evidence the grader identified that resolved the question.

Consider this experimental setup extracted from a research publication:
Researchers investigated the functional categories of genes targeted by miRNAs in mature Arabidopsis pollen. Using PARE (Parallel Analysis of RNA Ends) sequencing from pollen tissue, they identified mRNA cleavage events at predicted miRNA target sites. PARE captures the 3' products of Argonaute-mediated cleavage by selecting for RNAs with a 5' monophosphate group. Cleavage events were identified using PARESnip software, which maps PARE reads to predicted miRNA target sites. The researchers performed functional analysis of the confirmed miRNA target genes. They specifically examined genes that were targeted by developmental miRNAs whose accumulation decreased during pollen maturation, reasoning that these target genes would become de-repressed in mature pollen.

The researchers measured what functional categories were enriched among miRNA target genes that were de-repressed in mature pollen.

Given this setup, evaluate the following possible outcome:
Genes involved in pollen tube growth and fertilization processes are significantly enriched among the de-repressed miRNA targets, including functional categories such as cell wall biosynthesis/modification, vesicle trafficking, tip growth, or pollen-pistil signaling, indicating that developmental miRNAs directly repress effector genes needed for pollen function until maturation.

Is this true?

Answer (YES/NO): NO